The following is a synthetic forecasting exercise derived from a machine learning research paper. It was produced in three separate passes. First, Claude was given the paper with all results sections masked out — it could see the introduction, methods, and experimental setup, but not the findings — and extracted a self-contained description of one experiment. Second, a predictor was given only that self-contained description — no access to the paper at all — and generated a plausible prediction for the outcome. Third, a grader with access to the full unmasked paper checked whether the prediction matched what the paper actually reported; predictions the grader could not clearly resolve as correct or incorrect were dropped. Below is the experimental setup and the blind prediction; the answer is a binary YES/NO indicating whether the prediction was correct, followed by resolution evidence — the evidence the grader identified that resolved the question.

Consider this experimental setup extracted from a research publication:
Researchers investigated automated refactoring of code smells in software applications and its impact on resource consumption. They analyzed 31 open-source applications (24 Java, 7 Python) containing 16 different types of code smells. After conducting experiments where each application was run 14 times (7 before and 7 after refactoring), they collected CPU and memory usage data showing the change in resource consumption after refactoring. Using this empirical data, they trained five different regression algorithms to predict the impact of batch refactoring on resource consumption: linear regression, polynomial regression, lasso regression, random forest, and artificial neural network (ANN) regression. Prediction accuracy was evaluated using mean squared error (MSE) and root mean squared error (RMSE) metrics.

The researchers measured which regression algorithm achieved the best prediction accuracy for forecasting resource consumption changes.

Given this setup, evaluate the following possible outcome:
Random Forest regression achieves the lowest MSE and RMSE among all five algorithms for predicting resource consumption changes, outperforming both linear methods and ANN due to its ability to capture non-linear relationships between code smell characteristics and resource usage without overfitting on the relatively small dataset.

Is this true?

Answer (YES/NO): NO